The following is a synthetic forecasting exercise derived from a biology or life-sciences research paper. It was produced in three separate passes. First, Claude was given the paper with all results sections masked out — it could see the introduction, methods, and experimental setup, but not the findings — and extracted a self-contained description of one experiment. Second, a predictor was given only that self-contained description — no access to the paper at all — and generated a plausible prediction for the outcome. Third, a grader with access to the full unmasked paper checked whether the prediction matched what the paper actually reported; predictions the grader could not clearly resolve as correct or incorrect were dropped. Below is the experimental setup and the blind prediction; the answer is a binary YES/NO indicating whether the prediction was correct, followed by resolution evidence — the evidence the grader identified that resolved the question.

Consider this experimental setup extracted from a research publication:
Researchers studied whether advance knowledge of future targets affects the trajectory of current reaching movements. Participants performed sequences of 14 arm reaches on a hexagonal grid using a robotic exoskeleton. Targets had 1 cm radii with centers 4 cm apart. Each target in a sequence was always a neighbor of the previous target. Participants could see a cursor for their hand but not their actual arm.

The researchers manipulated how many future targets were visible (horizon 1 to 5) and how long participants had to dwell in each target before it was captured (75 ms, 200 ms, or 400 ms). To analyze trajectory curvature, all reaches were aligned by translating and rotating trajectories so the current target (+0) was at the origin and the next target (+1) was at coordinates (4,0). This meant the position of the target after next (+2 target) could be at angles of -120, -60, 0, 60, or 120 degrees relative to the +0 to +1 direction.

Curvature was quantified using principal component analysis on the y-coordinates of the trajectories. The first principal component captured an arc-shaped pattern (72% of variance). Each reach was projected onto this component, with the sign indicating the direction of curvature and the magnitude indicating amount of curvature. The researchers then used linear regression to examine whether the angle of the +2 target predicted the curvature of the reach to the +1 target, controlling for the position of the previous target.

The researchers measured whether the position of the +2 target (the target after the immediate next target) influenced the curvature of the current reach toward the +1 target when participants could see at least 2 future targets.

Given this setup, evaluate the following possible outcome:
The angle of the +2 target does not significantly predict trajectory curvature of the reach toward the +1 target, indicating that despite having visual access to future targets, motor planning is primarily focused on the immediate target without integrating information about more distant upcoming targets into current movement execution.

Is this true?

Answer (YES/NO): NO